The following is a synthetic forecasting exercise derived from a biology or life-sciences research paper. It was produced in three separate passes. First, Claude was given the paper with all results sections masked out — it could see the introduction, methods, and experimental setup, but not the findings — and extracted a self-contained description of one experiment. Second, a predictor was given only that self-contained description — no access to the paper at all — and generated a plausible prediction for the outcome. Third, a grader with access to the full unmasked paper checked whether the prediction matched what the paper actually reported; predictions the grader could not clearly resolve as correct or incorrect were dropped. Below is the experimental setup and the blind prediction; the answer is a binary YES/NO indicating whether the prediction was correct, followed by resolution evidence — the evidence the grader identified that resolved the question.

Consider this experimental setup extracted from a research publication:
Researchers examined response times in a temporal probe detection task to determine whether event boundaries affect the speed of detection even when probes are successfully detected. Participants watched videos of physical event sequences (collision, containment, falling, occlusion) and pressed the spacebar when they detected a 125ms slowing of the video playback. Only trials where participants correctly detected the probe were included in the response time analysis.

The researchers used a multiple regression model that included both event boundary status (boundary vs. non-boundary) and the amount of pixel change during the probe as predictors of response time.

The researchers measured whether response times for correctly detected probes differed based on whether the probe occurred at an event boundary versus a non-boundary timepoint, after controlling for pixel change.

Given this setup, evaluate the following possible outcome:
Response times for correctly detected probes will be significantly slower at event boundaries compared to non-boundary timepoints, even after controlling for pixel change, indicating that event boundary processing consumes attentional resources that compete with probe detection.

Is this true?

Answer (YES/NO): YES